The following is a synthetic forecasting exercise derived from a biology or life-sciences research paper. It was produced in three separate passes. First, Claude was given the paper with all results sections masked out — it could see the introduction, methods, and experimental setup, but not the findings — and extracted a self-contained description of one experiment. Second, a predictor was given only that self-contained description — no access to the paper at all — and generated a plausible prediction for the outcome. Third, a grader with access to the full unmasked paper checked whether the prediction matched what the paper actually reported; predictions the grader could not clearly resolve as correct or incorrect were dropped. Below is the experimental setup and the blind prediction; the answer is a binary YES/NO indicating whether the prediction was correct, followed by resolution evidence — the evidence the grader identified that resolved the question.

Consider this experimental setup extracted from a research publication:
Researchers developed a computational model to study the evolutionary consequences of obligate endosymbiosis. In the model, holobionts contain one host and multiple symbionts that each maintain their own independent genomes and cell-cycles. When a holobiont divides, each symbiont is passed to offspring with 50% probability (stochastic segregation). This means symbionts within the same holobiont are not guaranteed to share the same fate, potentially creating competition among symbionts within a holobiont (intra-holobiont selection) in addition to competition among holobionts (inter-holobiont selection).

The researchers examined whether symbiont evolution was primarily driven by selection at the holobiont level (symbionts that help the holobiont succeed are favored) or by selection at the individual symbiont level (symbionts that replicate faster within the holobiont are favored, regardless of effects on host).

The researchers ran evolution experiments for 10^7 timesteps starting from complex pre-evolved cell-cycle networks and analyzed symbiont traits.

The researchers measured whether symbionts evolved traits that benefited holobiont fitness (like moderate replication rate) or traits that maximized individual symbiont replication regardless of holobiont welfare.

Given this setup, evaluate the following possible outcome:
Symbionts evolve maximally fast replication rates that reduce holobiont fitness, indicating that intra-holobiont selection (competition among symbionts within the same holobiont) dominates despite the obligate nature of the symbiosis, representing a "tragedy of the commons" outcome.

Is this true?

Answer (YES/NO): NO